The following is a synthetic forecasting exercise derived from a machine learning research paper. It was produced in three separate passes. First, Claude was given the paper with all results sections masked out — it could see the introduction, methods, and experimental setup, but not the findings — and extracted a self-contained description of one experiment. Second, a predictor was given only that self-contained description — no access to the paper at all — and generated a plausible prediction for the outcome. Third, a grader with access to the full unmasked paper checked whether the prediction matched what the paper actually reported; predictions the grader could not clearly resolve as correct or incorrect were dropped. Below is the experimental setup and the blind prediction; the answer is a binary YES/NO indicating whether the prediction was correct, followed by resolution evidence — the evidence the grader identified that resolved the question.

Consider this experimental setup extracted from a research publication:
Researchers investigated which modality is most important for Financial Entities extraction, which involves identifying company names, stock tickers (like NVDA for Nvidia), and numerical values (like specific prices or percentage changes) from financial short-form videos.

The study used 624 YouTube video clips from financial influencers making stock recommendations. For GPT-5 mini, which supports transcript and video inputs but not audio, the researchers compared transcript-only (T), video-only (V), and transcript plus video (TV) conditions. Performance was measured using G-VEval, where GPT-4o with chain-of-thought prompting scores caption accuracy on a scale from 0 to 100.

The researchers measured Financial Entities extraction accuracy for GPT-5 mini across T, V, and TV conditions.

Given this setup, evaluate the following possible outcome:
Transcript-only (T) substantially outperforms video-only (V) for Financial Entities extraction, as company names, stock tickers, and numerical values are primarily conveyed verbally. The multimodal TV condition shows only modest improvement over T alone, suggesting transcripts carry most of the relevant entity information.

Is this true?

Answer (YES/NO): NO